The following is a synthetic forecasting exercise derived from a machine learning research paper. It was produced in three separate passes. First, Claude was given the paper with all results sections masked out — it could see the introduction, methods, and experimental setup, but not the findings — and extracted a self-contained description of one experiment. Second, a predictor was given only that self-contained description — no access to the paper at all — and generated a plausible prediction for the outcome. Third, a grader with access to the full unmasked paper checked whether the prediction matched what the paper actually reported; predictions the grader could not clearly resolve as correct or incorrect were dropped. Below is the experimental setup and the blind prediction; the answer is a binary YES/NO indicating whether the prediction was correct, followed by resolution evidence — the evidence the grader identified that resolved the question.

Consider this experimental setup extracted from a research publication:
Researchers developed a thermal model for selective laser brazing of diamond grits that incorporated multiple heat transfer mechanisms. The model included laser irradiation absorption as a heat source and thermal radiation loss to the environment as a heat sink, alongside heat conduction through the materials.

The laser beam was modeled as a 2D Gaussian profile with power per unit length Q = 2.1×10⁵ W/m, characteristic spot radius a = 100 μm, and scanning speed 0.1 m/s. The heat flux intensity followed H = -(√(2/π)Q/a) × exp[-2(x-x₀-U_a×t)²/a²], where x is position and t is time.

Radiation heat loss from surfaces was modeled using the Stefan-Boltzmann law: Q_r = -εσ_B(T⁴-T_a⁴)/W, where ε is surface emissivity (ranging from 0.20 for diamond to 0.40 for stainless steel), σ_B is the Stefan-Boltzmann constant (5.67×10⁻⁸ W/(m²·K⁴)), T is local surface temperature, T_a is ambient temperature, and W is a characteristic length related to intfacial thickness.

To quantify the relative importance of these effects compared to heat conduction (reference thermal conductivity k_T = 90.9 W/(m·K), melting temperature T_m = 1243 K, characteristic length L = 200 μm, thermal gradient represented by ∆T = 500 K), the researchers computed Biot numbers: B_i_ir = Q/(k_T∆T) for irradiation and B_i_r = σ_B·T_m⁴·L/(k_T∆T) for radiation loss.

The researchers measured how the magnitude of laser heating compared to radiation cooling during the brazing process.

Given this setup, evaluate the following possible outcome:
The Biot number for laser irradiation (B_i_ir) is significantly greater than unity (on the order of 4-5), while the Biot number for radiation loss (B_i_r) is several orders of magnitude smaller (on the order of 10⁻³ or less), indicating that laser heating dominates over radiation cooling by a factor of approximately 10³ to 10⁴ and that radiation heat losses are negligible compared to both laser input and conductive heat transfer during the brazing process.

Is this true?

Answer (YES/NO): NO